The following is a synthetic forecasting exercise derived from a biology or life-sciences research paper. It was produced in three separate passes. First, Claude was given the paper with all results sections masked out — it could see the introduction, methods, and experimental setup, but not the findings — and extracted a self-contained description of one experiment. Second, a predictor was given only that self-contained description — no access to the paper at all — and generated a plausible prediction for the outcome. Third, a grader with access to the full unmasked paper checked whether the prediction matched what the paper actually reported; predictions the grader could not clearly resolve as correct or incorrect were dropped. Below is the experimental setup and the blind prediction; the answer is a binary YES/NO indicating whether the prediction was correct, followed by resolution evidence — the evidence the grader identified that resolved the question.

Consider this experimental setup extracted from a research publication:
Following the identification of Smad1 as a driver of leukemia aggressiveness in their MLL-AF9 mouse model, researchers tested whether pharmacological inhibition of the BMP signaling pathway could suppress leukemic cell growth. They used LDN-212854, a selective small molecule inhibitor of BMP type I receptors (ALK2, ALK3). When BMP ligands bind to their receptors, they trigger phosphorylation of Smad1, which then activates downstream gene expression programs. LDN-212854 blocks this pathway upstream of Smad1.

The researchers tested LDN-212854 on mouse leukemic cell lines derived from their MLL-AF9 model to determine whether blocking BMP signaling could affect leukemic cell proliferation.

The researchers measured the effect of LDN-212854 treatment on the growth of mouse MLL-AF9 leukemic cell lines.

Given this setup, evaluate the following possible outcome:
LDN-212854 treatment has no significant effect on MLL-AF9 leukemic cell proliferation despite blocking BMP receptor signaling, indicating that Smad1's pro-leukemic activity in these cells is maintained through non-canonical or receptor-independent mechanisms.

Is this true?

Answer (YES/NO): NO